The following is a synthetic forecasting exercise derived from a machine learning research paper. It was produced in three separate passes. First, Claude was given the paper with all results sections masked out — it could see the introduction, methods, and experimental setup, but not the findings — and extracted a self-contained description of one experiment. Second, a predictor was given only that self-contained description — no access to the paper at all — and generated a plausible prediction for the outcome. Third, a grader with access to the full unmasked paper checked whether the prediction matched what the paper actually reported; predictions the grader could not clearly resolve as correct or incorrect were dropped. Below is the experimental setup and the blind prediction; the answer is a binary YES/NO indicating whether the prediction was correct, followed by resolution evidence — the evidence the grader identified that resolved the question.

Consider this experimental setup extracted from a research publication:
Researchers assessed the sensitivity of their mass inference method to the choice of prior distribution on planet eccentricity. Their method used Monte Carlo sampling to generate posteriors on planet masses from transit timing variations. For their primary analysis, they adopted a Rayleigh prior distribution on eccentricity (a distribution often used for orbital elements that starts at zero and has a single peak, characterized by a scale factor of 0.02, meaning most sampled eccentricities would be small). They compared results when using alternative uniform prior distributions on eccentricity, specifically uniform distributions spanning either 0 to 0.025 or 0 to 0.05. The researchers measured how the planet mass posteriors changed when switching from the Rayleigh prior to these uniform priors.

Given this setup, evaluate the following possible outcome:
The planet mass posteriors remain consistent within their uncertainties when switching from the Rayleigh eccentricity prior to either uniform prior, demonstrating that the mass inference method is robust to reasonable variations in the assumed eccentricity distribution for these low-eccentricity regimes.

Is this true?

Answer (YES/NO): YES